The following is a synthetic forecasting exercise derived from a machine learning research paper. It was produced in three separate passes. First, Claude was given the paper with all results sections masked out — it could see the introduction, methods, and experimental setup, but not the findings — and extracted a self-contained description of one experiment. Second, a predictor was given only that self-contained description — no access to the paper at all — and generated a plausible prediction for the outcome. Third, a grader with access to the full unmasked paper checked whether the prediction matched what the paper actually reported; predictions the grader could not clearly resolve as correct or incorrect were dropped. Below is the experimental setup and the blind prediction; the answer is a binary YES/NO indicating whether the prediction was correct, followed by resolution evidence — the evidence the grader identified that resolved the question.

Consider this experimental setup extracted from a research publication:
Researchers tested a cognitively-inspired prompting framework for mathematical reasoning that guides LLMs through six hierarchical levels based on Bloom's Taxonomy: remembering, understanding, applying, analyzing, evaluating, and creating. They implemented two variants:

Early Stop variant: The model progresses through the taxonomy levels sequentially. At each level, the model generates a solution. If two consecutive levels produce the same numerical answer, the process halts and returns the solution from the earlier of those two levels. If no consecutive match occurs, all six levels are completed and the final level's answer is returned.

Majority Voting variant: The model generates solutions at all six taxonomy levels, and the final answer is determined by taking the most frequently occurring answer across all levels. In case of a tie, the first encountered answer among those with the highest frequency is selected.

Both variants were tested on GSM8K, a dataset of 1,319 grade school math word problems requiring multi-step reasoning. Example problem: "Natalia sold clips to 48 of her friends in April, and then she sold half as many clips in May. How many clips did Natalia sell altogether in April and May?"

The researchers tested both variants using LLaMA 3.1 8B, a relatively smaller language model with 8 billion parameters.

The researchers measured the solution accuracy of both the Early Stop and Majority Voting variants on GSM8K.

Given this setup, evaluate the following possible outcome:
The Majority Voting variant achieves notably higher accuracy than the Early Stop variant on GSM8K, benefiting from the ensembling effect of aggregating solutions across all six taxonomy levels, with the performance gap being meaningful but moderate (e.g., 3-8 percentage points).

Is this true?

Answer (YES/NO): NO